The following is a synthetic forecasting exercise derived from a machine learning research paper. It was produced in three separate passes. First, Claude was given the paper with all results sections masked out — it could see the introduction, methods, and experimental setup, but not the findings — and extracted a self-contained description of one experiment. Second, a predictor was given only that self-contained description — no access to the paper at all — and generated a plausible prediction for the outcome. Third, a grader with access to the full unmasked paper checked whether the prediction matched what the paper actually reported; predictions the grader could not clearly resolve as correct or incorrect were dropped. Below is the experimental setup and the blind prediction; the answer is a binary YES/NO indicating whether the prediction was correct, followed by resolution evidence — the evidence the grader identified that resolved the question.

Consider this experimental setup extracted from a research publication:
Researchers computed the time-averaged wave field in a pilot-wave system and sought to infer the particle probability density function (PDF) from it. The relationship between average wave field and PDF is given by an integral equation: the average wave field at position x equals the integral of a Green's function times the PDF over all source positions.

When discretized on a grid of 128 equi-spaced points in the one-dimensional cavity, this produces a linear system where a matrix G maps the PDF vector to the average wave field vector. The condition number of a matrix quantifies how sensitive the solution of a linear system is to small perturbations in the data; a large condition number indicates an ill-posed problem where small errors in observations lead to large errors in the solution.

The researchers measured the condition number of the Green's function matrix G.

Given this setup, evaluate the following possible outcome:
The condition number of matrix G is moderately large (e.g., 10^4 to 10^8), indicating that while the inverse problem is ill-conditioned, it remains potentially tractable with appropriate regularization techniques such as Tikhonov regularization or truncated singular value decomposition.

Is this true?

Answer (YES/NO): NO